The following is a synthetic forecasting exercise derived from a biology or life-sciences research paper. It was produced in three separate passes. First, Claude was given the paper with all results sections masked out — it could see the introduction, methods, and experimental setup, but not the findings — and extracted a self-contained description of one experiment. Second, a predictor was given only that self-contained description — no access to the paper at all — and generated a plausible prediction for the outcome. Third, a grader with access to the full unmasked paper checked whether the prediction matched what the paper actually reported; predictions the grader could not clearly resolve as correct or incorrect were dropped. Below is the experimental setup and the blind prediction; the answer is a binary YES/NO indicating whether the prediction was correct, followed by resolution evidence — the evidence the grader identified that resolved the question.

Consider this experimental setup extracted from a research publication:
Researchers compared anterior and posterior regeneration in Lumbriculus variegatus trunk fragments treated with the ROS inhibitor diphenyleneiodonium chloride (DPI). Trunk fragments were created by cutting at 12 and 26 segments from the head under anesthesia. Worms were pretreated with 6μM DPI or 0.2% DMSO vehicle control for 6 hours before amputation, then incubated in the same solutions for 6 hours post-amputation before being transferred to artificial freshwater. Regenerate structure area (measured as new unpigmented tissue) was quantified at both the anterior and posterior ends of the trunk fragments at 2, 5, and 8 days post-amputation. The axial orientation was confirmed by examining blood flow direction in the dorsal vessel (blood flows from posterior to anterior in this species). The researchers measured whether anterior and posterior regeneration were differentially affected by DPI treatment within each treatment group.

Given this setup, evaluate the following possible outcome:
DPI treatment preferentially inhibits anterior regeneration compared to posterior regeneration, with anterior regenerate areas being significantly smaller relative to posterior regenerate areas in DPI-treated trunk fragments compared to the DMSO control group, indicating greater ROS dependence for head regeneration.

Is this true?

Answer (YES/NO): NO